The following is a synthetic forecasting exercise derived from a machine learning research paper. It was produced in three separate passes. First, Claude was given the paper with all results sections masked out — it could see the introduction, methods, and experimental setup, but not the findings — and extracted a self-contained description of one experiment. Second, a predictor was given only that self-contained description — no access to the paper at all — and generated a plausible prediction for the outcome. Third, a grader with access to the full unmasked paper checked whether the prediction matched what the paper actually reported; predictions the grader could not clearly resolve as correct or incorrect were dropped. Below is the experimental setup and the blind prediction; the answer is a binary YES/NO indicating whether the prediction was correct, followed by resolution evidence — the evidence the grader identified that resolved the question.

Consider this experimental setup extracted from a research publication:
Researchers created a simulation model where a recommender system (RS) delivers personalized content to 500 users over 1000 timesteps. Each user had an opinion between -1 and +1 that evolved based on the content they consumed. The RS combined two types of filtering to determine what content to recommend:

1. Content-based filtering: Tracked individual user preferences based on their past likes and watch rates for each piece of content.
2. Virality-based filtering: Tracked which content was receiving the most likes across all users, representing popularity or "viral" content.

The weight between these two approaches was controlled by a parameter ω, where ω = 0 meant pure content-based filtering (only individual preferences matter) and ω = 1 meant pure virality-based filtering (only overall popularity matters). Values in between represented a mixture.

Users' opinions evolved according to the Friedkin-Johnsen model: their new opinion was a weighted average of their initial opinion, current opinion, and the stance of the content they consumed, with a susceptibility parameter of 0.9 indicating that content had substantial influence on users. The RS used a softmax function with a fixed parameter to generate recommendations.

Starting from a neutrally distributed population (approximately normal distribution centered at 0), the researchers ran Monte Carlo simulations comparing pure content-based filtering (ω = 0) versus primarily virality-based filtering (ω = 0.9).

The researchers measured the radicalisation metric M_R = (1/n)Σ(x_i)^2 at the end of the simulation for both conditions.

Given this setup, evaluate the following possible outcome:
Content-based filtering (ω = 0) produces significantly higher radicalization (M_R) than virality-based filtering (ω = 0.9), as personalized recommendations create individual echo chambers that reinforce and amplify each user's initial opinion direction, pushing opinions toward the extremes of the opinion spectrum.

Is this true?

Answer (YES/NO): YES